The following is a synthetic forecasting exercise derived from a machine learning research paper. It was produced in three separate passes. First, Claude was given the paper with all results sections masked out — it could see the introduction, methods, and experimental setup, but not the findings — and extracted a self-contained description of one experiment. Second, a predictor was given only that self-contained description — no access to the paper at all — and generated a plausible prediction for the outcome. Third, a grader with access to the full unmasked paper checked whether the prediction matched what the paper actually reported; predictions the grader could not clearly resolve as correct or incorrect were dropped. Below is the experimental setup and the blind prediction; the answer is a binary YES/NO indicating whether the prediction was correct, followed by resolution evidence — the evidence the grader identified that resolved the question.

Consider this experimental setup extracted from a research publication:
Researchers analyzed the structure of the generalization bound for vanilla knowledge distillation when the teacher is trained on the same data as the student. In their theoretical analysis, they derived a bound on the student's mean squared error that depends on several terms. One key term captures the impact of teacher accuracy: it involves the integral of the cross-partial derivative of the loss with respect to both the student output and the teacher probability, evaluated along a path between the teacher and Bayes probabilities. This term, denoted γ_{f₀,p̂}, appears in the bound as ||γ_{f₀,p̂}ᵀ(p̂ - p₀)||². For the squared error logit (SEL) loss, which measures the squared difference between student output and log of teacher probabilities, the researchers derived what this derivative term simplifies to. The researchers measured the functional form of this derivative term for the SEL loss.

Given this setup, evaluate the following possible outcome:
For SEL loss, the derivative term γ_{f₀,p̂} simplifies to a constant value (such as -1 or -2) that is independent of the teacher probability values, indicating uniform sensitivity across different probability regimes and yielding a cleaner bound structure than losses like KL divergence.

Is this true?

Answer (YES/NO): NO